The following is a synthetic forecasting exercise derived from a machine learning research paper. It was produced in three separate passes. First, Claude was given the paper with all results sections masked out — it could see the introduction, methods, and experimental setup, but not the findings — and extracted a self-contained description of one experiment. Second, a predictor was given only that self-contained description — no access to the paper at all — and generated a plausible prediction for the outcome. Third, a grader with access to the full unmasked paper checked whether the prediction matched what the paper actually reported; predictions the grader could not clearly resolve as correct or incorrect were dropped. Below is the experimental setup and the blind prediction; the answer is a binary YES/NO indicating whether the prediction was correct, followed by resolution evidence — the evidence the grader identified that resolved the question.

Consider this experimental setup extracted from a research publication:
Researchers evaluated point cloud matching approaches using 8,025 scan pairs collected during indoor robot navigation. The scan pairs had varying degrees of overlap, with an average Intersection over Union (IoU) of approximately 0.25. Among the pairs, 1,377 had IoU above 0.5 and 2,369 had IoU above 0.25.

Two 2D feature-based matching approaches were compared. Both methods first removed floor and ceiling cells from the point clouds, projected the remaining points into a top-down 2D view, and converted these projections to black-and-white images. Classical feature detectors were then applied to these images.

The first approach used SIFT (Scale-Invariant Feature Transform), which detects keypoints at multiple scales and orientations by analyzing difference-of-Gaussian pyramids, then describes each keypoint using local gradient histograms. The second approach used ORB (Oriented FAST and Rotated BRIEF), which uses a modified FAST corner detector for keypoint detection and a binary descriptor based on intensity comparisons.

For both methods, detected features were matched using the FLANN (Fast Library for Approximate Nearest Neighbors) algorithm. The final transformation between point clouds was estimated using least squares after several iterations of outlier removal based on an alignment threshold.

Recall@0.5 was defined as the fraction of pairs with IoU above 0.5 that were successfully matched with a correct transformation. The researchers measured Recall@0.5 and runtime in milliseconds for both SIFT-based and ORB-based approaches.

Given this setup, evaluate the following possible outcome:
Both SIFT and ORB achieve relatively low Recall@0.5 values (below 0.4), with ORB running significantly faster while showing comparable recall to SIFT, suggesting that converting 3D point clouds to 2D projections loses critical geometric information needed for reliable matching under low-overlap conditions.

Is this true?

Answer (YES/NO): NO